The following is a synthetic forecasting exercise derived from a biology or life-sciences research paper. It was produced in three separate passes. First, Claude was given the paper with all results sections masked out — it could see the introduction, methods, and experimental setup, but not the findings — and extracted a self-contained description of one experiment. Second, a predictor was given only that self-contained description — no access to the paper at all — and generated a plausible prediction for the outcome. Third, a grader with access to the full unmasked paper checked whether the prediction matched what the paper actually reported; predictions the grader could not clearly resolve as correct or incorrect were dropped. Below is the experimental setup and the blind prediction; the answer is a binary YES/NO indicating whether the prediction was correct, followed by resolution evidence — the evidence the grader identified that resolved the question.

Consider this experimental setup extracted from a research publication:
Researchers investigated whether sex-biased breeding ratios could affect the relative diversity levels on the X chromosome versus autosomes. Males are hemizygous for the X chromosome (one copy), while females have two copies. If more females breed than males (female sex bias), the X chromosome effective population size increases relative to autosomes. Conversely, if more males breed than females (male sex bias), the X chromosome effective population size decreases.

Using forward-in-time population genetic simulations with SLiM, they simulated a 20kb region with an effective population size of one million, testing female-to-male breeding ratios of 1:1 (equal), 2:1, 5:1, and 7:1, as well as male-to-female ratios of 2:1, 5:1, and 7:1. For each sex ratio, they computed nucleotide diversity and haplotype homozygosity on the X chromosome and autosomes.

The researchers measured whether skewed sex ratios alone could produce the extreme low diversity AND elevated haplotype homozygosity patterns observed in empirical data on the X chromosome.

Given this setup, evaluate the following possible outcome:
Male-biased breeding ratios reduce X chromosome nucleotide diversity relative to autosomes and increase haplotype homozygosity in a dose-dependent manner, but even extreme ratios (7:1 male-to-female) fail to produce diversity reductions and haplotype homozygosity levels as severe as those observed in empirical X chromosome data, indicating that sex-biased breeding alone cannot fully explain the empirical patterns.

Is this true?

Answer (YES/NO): YES